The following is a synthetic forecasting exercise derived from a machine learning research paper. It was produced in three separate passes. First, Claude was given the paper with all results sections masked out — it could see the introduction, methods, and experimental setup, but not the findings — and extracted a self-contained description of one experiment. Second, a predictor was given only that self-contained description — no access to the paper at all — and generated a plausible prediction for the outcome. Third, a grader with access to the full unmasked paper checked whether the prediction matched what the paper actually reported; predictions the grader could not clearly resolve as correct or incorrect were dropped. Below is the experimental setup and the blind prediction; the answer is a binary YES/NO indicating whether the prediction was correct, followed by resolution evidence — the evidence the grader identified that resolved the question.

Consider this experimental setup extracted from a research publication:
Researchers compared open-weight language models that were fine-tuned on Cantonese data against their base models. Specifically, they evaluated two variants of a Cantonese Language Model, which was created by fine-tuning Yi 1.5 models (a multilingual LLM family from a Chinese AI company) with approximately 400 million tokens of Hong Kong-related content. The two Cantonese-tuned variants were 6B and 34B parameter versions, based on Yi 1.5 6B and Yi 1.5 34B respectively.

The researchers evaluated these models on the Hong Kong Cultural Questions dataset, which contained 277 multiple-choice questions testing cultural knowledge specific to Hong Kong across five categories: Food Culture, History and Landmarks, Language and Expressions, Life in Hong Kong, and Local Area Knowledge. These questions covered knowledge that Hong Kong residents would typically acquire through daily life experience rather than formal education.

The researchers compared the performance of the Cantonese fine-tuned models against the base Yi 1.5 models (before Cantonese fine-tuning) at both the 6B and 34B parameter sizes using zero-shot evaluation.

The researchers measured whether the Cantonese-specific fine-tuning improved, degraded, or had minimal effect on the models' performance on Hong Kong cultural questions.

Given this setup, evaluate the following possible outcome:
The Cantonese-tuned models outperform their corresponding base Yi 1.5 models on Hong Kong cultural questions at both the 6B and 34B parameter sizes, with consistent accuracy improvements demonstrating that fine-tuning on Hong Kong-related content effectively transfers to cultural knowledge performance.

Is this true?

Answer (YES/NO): YES